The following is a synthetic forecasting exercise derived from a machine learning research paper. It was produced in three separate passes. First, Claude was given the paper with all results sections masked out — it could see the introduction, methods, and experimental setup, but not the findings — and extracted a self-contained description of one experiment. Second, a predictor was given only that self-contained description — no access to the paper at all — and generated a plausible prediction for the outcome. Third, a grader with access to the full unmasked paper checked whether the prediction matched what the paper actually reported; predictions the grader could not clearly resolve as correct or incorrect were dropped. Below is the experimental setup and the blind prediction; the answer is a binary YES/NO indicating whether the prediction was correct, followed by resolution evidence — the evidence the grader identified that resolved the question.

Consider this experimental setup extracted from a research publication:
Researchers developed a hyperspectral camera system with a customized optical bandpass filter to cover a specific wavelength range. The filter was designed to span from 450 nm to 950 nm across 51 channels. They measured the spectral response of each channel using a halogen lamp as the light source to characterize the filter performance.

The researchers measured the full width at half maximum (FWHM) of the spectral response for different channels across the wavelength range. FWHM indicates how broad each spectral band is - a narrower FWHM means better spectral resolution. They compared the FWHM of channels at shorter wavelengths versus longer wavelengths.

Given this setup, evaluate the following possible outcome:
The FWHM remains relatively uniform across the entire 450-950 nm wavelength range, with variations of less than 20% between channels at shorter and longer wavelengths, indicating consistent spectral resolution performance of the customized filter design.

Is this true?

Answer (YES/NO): NO